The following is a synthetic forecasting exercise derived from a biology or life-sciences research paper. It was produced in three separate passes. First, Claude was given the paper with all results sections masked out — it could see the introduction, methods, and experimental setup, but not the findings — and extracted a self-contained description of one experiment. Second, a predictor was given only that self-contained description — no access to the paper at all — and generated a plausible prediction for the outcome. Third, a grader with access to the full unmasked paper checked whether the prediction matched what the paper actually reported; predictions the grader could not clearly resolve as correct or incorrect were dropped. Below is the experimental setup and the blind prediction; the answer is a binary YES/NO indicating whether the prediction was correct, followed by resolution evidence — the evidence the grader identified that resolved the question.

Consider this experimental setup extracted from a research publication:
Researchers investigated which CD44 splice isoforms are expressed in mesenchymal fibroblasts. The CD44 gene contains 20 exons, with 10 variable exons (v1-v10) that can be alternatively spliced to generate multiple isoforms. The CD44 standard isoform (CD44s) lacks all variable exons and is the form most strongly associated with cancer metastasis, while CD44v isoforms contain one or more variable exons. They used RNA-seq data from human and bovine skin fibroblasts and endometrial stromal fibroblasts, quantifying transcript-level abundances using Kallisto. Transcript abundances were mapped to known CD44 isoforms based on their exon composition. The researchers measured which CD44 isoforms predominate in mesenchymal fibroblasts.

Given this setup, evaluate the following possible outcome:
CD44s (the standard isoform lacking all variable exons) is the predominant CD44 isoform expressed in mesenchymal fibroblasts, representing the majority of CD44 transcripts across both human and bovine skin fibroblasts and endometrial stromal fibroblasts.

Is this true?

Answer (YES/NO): YES